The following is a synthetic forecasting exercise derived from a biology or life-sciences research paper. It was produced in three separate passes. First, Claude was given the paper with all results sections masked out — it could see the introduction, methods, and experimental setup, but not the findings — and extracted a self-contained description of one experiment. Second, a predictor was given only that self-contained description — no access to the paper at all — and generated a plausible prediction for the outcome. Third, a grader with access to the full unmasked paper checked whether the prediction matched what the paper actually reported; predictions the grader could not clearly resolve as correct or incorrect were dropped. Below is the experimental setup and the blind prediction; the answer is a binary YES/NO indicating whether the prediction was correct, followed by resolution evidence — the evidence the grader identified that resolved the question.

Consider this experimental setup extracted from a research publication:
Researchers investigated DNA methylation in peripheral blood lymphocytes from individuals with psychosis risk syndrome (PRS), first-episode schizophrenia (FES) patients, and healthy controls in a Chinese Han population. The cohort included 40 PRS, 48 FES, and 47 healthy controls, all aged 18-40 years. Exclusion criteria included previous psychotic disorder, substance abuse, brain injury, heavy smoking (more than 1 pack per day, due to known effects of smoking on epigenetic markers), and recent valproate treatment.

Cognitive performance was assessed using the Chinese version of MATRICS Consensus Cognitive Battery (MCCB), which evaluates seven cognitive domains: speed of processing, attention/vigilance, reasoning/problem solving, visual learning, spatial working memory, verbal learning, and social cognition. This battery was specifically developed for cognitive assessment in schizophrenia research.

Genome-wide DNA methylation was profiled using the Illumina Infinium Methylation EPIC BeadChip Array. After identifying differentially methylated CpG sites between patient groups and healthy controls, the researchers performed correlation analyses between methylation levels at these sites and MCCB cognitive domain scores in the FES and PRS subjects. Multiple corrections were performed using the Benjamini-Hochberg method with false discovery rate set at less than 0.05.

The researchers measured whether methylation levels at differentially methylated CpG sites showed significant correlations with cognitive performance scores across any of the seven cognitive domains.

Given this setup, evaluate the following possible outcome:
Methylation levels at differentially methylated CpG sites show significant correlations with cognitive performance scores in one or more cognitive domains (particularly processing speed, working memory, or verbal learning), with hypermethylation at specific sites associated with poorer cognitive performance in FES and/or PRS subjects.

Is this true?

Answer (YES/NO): NO